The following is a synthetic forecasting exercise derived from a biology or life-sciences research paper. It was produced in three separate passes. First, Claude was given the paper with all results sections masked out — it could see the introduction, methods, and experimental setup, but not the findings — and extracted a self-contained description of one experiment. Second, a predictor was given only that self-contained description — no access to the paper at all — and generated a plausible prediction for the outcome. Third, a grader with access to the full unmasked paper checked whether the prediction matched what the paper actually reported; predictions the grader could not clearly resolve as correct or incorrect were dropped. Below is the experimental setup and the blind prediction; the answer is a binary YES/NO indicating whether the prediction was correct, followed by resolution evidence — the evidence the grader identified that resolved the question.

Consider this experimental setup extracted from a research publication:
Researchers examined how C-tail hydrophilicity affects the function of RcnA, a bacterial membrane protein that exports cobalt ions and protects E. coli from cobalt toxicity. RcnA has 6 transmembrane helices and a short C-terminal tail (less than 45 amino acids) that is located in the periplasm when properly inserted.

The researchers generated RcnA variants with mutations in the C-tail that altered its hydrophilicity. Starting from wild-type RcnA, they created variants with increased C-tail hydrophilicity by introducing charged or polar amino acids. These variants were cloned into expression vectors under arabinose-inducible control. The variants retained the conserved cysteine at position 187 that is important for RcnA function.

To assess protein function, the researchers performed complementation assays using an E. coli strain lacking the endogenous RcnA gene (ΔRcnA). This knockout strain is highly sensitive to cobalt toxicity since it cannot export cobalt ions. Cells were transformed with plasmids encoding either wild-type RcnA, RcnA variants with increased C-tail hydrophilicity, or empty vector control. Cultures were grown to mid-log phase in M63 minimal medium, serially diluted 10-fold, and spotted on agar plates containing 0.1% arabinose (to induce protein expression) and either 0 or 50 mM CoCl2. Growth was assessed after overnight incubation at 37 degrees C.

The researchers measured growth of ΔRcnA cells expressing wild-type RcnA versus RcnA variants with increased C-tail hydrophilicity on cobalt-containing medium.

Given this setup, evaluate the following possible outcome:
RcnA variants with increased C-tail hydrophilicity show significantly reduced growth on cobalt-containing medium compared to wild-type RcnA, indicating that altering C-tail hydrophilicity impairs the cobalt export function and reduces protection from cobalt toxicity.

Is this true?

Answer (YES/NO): YES